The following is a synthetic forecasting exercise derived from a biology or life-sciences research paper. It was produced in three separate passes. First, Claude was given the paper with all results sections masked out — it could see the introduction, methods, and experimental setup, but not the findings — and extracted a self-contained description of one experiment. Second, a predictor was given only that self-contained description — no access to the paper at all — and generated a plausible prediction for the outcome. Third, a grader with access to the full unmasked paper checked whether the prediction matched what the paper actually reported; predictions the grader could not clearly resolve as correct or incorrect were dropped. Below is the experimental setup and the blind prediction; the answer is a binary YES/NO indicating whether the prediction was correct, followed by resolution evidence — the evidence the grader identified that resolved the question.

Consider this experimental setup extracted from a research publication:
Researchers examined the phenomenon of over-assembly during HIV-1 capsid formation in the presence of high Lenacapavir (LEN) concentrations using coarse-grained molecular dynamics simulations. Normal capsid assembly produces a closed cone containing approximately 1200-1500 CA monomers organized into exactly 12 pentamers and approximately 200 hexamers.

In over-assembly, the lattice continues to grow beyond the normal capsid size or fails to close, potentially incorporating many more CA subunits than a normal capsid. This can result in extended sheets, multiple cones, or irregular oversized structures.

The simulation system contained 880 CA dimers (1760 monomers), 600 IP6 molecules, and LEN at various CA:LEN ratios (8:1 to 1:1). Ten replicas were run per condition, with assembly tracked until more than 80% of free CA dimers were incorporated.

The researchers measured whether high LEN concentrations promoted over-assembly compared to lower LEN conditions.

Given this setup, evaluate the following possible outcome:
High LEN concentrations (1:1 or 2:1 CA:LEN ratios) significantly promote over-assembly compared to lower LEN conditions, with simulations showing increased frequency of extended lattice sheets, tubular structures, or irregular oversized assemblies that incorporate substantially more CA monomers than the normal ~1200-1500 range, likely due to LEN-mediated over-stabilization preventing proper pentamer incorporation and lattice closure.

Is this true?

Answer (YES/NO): YES